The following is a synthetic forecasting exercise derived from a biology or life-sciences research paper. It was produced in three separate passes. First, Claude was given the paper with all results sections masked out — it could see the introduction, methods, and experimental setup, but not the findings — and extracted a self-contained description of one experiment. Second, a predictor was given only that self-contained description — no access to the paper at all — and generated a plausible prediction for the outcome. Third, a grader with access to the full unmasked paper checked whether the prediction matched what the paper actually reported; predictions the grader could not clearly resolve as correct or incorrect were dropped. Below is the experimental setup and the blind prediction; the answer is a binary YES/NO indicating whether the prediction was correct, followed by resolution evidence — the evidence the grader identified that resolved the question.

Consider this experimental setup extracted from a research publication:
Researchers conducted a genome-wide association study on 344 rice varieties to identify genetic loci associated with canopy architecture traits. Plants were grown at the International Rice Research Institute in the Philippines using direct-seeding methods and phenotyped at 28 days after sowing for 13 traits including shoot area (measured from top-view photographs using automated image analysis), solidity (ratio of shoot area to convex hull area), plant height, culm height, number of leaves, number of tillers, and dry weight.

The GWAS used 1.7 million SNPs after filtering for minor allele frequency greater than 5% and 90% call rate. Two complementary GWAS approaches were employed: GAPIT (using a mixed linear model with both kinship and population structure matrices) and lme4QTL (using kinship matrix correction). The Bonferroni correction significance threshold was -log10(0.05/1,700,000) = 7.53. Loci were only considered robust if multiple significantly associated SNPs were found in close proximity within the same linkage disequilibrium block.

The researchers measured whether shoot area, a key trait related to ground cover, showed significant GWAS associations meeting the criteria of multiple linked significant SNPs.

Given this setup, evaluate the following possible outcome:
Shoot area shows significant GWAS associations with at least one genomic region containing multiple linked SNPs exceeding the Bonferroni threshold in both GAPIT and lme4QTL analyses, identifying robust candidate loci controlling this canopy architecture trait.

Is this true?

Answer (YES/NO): NO